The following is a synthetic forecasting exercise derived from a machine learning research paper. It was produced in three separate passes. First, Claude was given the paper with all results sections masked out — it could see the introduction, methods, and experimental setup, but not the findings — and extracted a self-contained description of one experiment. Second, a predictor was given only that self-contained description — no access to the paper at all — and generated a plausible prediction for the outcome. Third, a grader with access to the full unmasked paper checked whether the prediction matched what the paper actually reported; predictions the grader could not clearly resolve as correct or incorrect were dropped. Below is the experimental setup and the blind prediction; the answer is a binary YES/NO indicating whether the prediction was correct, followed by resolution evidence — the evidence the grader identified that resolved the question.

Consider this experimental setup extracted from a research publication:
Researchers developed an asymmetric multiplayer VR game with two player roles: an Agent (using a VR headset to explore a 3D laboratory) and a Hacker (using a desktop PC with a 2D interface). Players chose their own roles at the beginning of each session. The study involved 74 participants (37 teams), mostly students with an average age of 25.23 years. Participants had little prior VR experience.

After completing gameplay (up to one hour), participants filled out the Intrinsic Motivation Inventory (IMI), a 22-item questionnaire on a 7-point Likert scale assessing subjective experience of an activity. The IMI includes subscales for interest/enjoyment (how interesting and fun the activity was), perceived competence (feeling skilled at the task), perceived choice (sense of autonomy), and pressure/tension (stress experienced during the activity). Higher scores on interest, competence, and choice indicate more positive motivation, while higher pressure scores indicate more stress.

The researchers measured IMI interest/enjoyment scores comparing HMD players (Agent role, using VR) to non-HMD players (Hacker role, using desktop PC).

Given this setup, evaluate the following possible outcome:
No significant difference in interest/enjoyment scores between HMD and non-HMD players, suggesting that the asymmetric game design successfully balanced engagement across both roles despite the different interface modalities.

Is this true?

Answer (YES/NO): YES